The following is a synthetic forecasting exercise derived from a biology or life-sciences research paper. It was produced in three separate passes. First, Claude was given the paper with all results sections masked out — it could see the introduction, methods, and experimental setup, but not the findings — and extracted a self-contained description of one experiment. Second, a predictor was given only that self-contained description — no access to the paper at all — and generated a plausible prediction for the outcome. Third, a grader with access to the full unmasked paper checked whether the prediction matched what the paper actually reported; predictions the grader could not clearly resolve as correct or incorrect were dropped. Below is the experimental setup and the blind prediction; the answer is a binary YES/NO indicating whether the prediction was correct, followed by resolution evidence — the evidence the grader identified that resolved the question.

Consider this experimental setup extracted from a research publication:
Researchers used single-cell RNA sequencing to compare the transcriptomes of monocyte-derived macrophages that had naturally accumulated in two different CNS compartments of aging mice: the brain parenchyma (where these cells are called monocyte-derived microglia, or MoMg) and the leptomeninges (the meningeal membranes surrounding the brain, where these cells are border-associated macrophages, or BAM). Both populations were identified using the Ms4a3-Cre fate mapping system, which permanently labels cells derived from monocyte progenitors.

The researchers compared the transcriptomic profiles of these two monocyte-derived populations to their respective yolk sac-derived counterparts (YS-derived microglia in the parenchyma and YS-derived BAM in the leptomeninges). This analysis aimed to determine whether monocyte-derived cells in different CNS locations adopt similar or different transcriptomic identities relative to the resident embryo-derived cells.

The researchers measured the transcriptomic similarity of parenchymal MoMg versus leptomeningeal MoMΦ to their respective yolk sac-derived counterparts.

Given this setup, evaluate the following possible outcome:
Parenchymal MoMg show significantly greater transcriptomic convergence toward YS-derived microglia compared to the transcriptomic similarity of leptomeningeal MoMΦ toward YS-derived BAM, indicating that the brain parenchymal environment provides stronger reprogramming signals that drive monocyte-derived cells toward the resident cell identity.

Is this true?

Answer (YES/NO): YES